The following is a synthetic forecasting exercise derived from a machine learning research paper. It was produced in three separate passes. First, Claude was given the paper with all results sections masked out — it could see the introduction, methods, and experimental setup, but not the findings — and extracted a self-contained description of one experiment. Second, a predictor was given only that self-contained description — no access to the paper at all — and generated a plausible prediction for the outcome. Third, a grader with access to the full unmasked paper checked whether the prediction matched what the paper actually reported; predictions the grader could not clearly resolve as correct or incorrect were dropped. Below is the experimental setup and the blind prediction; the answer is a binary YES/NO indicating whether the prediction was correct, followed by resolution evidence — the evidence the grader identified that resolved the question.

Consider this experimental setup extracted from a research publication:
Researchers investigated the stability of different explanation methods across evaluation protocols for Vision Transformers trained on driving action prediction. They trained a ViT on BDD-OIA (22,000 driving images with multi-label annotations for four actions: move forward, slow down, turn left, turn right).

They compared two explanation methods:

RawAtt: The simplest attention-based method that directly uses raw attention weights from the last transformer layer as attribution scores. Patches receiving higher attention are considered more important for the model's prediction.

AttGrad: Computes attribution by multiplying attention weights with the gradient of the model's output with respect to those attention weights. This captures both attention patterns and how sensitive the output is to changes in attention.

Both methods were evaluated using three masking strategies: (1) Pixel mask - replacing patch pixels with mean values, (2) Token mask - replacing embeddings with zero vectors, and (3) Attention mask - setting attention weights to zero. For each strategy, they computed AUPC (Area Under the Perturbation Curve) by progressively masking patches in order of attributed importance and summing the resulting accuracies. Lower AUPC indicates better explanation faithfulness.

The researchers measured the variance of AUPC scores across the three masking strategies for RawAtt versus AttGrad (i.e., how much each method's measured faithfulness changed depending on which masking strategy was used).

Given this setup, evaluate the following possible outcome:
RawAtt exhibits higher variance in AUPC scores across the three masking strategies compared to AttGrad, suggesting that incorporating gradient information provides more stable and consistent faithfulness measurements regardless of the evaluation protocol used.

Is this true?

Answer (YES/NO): YES